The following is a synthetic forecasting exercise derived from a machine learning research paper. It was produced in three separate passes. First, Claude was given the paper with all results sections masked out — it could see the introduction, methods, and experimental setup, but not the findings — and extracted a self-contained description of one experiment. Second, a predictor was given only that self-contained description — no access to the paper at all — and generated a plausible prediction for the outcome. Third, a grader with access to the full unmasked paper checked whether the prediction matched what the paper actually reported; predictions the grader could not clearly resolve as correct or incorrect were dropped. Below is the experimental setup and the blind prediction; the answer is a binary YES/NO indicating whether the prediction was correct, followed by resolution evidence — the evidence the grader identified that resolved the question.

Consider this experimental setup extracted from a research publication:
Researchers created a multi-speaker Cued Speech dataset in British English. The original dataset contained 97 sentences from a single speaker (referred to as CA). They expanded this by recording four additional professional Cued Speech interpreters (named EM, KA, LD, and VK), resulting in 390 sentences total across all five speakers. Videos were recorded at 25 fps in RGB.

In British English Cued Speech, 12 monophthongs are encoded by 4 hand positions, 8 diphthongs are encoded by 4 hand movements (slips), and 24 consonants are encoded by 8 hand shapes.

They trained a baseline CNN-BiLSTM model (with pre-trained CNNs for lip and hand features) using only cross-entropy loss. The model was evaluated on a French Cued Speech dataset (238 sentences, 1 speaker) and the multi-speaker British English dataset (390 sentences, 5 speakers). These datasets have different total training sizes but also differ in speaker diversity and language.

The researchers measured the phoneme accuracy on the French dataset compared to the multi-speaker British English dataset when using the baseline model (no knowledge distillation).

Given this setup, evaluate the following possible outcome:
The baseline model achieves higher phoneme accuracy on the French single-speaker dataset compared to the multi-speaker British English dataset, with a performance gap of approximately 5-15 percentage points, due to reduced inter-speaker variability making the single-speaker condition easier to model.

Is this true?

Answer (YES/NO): NO